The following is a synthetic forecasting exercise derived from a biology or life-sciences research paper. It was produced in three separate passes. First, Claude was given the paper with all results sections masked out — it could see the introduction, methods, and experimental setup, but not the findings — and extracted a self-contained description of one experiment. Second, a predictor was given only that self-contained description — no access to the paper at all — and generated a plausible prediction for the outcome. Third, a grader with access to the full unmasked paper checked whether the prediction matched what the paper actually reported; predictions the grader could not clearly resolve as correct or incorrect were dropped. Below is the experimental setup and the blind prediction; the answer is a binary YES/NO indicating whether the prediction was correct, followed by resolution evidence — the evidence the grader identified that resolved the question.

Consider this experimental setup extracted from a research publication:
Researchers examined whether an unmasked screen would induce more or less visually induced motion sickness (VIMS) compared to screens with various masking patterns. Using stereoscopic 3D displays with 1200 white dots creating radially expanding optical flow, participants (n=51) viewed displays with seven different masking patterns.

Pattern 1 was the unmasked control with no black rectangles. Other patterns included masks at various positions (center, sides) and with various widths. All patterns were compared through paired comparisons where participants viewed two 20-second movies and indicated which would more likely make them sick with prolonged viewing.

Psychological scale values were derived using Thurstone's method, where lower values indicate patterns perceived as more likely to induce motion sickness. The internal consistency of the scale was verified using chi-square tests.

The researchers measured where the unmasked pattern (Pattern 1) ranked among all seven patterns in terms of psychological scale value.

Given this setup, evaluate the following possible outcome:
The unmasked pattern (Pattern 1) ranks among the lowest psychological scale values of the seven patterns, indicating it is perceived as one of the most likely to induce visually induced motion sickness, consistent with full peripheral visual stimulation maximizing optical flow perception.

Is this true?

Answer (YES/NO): NO